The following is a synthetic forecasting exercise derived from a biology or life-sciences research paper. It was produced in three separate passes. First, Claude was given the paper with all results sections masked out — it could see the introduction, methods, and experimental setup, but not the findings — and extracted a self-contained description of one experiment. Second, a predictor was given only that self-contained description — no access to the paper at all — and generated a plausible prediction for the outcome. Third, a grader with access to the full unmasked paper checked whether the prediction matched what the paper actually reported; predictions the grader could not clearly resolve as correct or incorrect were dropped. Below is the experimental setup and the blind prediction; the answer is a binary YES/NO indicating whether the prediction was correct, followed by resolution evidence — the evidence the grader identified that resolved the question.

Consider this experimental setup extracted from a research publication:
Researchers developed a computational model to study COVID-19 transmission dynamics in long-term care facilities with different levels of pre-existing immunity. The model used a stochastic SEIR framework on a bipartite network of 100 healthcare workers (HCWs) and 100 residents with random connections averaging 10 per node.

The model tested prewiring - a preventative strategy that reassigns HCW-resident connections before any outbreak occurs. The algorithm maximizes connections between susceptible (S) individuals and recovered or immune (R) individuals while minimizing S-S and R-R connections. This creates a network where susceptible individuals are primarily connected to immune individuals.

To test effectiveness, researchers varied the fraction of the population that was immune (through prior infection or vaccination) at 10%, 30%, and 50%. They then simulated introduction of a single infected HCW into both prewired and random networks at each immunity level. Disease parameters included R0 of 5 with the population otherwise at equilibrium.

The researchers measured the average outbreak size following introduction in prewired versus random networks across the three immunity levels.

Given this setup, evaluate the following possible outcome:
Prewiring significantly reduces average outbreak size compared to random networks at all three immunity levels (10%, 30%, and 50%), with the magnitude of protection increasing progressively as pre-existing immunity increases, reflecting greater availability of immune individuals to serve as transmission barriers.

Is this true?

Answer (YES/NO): NO